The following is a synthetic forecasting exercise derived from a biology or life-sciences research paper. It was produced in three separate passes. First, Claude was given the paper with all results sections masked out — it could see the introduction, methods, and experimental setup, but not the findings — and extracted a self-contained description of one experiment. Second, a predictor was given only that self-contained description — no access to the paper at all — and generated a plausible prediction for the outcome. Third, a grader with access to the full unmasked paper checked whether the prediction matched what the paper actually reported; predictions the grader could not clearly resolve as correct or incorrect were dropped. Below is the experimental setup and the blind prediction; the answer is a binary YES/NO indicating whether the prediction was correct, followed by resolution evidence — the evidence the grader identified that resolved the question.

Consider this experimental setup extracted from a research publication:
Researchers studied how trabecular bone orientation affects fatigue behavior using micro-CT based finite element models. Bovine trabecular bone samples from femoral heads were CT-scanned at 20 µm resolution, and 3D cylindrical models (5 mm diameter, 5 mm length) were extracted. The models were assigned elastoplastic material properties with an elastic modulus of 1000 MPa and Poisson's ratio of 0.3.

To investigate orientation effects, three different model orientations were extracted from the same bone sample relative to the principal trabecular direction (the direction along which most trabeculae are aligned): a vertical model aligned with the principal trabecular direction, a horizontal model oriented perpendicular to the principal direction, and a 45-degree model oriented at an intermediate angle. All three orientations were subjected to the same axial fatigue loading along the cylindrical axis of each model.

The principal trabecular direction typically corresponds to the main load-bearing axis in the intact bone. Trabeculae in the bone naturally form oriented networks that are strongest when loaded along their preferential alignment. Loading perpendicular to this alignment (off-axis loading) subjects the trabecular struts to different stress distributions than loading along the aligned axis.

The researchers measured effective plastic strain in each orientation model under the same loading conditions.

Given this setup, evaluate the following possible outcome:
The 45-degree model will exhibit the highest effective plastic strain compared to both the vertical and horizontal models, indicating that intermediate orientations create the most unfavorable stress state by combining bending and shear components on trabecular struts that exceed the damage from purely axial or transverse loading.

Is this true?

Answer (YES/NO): NO